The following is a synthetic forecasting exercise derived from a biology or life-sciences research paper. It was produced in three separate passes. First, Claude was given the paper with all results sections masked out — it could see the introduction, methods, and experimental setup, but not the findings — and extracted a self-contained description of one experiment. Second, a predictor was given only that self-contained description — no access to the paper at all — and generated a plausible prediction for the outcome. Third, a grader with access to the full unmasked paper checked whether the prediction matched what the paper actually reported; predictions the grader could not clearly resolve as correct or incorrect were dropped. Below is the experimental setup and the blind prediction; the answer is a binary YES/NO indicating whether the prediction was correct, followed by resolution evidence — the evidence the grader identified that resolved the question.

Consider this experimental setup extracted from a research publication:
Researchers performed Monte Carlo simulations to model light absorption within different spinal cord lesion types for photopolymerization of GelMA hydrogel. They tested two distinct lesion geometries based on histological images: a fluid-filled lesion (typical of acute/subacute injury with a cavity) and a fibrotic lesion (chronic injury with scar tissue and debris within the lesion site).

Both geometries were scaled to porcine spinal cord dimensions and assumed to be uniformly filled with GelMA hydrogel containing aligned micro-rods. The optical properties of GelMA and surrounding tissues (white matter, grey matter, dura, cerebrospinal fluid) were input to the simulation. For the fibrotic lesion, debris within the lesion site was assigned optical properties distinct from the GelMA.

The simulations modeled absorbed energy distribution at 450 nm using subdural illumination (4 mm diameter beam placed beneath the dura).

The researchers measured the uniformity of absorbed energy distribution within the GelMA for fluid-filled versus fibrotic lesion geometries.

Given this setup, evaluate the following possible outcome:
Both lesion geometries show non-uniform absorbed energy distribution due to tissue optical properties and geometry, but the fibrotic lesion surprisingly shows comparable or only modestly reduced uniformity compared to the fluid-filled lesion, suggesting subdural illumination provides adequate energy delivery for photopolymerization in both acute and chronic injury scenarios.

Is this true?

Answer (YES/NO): NO